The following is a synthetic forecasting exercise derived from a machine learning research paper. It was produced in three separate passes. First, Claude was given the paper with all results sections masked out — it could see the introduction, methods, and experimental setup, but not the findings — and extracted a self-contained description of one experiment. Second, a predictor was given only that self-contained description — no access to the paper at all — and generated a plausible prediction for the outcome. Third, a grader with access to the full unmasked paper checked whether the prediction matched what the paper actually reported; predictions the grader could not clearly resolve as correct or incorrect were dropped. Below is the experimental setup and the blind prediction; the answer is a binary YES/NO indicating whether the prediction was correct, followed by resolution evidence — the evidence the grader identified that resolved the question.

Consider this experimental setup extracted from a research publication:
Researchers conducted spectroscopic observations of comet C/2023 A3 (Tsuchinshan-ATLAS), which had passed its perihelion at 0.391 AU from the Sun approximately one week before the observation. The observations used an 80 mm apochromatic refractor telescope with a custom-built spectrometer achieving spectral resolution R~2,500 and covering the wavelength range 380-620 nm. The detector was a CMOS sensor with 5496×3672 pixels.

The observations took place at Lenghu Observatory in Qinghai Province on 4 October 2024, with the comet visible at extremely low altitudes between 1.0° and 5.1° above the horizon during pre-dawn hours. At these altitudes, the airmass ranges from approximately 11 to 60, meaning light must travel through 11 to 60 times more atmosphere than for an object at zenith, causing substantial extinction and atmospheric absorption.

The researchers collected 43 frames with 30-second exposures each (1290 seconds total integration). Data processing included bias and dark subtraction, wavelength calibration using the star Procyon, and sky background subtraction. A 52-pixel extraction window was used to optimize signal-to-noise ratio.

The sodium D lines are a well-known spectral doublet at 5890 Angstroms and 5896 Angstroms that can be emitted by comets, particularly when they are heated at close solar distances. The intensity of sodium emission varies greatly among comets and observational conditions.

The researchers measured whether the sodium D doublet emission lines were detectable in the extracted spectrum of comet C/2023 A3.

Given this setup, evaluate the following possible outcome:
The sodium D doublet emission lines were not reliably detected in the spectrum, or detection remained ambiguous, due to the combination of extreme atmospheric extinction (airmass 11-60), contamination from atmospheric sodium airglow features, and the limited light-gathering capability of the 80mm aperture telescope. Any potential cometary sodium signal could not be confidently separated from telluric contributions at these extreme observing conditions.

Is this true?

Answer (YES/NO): NO